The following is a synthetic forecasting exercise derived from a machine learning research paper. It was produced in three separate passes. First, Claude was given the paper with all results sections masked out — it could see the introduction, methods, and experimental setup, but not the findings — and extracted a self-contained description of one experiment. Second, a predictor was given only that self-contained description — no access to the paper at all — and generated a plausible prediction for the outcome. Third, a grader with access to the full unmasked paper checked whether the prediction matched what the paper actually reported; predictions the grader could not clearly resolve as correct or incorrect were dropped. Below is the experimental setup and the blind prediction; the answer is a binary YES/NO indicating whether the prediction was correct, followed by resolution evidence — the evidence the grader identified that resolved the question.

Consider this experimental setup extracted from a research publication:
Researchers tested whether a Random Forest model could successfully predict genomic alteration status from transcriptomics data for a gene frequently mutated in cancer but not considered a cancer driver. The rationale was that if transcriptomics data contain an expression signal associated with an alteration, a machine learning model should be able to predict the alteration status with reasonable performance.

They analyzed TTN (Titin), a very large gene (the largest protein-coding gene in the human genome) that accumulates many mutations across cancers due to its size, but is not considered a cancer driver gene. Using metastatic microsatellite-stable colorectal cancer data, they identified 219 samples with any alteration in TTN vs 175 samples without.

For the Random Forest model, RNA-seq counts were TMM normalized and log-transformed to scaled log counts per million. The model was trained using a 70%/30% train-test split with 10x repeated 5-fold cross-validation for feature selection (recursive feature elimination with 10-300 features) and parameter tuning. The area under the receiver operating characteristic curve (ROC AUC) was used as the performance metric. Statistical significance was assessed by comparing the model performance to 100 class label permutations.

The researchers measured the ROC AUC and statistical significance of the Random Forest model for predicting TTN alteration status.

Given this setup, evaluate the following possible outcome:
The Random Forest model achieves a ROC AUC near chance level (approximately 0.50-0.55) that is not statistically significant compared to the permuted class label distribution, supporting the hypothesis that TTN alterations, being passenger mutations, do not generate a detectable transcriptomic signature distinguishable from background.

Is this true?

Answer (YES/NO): NO